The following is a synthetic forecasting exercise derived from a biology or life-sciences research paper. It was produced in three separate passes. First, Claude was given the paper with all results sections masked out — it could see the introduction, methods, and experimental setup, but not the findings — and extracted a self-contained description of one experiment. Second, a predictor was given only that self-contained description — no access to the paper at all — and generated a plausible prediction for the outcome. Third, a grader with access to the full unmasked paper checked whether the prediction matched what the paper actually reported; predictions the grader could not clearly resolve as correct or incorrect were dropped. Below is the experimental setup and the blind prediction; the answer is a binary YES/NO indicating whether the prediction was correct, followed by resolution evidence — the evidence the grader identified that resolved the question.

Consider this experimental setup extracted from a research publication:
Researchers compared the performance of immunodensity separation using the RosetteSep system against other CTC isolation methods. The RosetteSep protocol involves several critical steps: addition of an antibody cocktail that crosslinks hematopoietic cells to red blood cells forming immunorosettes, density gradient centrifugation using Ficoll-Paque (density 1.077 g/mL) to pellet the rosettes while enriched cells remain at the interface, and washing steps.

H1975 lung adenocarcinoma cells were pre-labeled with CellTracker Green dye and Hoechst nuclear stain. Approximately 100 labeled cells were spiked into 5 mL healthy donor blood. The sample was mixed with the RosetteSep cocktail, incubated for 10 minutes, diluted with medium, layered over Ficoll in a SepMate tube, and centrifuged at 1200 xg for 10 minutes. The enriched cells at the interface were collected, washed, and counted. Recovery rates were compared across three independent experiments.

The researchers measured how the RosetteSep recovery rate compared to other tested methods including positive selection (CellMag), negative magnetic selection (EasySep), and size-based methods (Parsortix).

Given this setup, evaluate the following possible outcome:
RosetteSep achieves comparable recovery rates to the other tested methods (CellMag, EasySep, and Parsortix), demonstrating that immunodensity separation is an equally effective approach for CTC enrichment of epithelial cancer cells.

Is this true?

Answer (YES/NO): NO